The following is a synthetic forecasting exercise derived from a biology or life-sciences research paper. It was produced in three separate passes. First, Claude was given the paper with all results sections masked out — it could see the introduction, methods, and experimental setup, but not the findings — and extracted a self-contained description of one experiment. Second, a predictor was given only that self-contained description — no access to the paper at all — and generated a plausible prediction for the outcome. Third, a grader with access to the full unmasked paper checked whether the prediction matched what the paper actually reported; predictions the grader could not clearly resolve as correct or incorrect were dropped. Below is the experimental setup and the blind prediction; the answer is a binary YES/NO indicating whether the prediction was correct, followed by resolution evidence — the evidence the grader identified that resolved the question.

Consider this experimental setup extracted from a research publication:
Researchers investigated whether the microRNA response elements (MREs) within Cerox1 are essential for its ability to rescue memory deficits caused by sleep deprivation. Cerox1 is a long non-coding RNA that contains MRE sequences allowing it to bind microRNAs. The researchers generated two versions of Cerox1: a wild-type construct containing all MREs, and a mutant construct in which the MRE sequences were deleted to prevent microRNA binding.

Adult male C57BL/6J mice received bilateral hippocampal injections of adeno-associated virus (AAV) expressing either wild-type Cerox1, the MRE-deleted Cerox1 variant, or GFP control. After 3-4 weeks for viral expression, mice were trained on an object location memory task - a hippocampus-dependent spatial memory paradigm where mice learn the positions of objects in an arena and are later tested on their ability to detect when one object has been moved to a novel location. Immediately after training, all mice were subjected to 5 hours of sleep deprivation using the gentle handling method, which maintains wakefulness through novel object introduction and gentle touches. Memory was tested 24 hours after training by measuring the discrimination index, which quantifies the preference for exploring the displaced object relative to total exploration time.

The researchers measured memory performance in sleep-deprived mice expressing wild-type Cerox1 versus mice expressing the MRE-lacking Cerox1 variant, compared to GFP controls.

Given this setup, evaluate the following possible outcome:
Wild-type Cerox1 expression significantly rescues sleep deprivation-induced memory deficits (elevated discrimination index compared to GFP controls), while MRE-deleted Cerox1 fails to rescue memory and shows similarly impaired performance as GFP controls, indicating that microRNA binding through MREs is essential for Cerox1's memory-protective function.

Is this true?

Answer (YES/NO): YES